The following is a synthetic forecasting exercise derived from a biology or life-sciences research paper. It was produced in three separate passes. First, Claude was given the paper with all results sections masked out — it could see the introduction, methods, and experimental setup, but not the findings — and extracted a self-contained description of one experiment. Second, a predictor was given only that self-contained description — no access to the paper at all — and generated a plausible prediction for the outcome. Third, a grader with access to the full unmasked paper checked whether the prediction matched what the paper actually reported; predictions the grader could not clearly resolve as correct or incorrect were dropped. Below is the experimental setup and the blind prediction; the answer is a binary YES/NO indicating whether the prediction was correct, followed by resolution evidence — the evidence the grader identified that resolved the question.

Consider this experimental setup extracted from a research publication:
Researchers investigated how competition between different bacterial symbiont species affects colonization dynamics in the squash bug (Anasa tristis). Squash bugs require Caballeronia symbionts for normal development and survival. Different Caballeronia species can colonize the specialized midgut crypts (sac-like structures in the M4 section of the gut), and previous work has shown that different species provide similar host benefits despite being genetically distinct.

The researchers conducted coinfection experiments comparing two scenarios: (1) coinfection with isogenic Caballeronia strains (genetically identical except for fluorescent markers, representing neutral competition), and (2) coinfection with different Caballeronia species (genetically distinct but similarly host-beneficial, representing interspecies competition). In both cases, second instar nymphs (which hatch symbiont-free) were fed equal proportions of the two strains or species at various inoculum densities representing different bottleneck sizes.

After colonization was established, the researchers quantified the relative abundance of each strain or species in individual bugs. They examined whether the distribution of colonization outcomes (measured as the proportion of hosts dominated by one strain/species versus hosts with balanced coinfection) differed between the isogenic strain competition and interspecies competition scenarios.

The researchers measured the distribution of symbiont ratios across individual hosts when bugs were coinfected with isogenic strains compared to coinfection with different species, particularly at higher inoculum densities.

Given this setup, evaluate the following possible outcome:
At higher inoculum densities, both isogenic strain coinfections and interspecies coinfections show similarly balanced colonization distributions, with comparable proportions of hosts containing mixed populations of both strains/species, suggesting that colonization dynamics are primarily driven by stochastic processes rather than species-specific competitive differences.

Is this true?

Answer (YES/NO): NO